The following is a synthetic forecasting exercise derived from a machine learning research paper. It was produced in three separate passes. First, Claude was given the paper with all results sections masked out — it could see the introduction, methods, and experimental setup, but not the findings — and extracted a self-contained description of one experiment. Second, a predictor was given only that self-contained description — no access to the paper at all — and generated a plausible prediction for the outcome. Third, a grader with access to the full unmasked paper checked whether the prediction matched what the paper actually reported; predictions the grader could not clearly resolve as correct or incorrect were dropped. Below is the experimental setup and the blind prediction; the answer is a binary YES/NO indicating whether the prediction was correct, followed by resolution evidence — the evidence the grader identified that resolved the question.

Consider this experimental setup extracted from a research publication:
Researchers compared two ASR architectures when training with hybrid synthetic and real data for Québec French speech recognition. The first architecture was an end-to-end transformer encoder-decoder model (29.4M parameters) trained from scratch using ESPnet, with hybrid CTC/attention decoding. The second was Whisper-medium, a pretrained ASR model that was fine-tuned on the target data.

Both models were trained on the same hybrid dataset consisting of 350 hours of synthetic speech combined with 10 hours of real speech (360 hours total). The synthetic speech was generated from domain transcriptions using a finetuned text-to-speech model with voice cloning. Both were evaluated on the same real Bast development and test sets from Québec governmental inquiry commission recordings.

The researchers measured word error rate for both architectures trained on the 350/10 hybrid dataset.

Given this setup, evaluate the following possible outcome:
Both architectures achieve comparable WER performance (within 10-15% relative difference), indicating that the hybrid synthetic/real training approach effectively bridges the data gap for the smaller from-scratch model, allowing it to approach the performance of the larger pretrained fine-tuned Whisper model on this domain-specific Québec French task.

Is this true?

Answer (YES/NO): NO